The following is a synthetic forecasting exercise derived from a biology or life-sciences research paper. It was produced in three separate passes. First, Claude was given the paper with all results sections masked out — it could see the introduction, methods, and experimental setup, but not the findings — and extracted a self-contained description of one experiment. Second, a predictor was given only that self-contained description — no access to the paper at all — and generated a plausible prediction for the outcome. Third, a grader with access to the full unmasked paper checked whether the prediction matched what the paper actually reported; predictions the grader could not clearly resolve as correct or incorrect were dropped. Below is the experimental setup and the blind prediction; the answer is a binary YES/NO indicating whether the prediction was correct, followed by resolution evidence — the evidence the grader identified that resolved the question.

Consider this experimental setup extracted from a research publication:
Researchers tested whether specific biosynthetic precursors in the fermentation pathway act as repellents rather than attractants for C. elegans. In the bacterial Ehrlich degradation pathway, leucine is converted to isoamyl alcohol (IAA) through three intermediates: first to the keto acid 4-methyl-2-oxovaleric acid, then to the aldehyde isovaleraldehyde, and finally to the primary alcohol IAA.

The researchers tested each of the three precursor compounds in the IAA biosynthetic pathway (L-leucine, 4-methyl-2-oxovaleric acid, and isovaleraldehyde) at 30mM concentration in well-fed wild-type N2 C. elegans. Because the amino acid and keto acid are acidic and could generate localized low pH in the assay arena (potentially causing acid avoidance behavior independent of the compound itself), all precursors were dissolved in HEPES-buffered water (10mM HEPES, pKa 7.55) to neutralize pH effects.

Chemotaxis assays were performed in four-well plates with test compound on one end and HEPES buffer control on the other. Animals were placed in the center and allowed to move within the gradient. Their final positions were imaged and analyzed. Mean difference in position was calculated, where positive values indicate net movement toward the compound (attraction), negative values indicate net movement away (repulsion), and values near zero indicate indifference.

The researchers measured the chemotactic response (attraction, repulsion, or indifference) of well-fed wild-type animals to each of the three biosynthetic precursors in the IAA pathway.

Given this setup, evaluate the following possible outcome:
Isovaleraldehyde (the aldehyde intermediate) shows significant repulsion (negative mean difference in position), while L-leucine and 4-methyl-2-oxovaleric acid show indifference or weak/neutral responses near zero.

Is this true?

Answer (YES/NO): NO